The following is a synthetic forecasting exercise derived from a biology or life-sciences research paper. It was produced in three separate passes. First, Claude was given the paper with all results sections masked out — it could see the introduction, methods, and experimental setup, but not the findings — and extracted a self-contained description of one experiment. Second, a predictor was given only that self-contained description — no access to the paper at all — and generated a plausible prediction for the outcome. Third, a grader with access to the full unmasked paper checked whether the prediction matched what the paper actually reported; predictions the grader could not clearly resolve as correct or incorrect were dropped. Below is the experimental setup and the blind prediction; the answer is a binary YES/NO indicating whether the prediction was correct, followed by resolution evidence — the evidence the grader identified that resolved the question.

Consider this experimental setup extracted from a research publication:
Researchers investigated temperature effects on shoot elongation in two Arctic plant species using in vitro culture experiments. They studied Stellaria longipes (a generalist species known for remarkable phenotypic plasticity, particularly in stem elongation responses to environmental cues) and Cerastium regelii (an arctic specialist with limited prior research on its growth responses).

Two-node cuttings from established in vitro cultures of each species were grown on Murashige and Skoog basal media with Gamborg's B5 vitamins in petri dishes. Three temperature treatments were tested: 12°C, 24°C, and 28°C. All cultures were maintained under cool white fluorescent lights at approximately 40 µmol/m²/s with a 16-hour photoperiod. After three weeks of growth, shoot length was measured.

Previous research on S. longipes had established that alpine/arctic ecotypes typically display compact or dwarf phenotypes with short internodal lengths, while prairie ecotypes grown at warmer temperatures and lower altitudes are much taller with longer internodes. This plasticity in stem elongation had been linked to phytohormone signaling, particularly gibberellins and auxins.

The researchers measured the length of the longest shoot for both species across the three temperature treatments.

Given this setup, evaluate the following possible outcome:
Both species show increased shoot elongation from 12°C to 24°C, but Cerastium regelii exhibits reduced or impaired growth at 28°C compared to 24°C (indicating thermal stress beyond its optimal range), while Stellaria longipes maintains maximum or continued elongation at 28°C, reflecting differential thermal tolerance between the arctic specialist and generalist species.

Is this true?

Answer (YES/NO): NO